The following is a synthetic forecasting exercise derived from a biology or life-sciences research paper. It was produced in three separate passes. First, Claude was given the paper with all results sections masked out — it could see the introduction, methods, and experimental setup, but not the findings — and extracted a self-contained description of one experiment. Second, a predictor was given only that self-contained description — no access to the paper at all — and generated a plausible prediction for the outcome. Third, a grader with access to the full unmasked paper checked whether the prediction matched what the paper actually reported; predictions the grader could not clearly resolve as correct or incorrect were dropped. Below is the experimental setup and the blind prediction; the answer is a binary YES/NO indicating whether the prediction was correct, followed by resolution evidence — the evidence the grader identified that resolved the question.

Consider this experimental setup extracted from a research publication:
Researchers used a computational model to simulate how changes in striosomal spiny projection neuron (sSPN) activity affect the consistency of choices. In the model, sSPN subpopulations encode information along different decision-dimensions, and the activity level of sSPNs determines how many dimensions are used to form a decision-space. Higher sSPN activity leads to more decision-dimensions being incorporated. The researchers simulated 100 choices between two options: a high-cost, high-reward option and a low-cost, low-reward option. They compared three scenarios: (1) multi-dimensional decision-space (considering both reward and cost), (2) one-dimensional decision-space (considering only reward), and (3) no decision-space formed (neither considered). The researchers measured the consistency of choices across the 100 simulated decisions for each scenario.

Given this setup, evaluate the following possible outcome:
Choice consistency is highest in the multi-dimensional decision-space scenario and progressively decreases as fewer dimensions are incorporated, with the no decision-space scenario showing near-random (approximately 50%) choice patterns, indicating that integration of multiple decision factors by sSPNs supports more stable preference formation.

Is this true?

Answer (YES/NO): NO